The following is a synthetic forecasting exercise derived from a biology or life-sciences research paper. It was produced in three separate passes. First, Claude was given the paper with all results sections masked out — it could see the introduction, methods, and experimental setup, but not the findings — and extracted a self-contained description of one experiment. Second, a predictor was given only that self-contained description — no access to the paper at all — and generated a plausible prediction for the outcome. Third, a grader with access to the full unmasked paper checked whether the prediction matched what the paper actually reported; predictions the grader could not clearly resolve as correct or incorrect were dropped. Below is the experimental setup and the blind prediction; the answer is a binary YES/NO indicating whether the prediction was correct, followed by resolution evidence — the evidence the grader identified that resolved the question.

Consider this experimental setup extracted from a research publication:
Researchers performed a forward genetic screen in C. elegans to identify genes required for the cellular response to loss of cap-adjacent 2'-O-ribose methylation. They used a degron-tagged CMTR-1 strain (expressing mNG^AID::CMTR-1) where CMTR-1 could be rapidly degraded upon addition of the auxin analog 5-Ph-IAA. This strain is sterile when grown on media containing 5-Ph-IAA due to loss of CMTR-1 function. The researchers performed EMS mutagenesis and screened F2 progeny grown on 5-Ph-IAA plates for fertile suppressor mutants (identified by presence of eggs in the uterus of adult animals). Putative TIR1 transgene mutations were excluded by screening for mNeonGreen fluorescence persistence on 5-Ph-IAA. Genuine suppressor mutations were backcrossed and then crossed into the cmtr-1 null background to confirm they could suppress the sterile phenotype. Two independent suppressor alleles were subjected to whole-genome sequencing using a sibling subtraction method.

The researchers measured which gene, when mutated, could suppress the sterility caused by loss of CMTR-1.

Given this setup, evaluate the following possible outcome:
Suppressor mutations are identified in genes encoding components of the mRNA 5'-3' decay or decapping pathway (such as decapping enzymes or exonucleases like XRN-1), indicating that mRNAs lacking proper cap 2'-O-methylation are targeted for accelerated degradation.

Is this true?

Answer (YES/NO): YES